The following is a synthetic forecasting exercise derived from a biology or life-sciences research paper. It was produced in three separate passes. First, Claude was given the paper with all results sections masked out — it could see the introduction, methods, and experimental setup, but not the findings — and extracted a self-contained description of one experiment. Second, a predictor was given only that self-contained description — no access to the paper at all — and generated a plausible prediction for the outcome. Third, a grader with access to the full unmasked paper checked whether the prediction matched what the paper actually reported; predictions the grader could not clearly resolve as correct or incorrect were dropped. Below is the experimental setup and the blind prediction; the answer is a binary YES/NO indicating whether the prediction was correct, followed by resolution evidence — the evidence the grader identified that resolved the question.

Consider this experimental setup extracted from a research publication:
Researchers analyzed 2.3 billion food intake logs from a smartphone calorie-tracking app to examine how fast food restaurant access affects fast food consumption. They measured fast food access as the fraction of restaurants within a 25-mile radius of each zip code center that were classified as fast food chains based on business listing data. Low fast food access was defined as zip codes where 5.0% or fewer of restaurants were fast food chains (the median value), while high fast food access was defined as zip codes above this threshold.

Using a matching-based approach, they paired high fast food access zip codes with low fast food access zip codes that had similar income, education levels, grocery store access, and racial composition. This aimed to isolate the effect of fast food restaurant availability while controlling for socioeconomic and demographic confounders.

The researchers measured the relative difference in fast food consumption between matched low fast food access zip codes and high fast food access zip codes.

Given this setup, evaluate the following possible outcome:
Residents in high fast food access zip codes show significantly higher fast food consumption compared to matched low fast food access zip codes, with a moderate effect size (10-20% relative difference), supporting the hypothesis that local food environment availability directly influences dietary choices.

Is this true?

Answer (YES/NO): NO